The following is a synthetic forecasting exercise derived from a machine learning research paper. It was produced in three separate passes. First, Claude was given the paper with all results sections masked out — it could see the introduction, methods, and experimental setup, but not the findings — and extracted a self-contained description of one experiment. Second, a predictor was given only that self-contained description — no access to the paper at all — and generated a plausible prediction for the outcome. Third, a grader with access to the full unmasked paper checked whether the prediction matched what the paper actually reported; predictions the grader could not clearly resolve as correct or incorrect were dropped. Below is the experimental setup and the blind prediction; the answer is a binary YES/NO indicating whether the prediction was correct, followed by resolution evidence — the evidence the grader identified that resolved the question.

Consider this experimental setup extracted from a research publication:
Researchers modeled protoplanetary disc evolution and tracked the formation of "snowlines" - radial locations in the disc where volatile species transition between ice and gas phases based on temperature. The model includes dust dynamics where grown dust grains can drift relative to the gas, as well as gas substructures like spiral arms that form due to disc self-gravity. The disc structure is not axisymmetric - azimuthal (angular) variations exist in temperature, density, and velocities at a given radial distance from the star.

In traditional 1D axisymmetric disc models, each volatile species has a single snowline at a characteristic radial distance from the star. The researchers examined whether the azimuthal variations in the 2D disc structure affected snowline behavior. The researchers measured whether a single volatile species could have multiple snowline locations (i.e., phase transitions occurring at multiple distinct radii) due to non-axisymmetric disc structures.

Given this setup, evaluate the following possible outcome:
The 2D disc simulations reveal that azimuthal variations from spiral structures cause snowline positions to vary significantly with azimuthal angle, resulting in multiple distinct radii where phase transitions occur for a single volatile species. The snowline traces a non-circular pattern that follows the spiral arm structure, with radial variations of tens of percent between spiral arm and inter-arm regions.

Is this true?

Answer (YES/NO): YES